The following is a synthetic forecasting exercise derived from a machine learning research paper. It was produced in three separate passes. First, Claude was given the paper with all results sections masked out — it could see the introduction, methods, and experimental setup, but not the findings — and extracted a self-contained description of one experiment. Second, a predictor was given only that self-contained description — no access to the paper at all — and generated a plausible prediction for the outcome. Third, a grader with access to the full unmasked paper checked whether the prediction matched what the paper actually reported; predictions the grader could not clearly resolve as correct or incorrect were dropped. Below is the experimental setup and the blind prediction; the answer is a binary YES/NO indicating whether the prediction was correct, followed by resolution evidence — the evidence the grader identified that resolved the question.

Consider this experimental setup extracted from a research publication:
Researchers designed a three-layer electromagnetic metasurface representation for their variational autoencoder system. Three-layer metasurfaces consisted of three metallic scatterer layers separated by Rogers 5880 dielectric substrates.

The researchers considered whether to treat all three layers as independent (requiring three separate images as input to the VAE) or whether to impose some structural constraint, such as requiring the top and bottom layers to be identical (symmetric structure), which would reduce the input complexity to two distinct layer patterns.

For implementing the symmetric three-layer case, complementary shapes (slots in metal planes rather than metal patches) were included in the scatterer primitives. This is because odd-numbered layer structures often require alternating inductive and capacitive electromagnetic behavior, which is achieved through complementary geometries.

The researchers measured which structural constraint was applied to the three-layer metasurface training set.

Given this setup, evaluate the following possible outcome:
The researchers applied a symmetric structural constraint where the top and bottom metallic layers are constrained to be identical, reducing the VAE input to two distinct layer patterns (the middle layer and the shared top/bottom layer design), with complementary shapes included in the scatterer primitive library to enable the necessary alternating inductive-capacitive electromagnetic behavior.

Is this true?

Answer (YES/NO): YES